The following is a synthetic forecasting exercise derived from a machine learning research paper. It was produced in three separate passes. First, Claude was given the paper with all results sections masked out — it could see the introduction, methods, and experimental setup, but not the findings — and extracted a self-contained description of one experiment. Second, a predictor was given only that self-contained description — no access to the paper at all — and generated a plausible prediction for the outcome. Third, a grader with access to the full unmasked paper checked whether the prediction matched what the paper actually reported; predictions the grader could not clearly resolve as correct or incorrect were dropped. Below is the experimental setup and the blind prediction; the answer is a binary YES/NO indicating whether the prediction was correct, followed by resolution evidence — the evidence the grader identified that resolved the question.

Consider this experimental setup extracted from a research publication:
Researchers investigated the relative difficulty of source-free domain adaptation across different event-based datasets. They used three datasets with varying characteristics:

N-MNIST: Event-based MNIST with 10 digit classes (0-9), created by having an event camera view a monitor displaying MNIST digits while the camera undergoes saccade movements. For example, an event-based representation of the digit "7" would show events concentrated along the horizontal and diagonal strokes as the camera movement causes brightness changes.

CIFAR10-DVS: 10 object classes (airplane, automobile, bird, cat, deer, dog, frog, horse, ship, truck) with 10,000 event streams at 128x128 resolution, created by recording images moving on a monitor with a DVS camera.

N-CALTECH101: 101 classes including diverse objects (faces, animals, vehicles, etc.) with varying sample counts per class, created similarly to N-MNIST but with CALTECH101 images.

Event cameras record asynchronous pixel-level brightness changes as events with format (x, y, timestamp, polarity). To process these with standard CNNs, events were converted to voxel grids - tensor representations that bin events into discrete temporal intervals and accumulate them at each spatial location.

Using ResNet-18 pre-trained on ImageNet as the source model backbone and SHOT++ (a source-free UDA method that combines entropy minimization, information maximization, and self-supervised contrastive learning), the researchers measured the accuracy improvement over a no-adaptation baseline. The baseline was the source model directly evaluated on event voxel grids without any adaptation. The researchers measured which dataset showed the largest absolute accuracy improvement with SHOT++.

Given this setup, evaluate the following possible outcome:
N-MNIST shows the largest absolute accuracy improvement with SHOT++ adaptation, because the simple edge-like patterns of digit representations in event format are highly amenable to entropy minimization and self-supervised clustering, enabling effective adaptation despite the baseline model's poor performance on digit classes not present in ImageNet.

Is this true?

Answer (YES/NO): YES